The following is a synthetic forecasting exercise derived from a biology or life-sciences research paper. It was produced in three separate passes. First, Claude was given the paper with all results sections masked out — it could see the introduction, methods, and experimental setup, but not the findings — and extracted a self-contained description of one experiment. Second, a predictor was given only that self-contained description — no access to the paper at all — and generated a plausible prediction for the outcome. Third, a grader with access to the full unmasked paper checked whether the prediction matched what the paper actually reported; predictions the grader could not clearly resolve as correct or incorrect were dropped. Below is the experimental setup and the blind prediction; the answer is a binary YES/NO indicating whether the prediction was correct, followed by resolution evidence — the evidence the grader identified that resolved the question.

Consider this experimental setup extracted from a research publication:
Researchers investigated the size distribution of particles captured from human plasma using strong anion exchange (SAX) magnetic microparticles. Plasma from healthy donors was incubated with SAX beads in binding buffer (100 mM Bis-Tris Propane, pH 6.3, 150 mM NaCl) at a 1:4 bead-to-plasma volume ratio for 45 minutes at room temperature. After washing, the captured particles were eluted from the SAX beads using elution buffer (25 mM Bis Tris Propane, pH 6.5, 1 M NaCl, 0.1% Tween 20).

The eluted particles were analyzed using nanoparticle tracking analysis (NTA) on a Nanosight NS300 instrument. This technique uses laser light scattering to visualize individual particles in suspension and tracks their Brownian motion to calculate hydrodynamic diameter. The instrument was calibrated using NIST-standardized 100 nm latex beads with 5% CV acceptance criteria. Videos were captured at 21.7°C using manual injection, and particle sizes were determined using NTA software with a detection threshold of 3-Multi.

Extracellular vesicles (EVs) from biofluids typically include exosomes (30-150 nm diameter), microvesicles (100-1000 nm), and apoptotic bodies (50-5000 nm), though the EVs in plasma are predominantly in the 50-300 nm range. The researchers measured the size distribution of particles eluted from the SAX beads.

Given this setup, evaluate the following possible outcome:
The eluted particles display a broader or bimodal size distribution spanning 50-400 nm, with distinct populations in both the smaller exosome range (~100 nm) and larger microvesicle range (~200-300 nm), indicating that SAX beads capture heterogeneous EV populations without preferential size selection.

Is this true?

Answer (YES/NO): NO